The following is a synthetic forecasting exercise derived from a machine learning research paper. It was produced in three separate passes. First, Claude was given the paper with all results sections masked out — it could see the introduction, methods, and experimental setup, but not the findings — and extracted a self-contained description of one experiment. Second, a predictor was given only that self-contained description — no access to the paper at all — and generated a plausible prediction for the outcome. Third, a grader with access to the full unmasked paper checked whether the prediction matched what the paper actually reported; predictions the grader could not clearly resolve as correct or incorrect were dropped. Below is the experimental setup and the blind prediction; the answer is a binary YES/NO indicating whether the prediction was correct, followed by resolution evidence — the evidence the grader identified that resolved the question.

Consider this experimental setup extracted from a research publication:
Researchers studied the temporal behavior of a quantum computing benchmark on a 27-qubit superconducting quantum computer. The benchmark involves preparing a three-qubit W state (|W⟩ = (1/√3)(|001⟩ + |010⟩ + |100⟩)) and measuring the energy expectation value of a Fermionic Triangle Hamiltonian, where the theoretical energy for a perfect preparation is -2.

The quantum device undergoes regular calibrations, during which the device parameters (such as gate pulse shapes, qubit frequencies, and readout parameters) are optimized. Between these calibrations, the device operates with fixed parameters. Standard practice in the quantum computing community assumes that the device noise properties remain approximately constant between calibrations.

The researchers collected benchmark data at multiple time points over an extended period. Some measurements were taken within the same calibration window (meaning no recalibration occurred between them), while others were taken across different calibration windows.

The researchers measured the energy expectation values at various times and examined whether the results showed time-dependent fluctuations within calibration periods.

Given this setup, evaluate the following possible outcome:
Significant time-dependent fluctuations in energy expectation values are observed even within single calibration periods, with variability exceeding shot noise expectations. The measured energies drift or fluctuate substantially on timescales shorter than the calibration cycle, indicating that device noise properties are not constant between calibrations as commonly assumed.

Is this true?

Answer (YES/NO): YES